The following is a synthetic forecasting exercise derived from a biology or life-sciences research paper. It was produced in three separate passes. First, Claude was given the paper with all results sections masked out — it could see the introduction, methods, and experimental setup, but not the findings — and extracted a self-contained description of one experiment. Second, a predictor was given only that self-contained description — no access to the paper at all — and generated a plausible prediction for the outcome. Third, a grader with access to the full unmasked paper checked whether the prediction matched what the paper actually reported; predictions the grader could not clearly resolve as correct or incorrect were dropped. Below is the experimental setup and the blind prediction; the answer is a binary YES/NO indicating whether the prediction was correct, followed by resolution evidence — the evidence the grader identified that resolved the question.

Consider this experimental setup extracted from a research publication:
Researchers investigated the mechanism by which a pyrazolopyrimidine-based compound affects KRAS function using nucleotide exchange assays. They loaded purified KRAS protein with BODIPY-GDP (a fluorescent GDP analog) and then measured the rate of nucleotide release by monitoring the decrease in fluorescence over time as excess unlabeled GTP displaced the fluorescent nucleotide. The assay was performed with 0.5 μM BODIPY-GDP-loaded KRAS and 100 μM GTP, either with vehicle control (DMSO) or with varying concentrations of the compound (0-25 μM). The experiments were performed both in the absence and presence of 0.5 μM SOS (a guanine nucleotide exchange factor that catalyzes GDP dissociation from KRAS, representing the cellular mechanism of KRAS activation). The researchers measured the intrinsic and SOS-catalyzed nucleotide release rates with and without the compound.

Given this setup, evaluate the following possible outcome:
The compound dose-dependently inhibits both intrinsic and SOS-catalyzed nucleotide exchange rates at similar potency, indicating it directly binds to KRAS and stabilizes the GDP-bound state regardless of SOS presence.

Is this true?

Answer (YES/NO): NO